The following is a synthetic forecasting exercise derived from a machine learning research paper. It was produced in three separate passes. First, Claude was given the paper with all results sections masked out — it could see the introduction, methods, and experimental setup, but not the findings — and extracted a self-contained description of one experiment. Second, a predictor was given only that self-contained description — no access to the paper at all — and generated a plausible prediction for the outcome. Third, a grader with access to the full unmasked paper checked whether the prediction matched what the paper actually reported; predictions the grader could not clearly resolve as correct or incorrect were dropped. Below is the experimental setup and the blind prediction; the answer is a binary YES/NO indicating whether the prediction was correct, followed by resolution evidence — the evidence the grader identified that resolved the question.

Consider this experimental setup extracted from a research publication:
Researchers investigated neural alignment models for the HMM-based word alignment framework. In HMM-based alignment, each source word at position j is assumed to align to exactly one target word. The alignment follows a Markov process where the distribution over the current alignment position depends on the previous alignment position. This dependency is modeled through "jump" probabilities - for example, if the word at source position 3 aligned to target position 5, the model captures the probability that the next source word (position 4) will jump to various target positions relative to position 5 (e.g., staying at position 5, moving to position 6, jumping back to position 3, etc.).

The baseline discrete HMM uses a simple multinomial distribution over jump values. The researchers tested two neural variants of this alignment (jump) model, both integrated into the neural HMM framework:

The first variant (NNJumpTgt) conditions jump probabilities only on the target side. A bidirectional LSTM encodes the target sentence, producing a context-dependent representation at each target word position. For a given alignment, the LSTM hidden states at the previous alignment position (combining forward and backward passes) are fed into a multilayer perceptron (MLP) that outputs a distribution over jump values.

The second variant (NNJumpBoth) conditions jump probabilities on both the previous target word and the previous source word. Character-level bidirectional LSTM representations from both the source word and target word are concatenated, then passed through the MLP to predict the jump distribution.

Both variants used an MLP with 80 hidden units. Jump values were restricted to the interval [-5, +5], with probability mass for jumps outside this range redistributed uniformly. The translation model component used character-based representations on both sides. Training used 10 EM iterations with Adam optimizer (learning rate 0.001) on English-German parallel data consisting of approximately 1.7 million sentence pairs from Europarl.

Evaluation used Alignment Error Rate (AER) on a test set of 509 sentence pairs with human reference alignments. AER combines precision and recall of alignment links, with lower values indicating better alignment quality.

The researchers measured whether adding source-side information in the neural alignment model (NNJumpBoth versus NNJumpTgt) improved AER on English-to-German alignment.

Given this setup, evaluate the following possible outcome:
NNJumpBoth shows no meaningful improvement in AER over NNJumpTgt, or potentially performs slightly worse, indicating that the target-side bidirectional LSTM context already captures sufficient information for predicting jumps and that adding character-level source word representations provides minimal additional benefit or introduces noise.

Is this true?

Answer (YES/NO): NO